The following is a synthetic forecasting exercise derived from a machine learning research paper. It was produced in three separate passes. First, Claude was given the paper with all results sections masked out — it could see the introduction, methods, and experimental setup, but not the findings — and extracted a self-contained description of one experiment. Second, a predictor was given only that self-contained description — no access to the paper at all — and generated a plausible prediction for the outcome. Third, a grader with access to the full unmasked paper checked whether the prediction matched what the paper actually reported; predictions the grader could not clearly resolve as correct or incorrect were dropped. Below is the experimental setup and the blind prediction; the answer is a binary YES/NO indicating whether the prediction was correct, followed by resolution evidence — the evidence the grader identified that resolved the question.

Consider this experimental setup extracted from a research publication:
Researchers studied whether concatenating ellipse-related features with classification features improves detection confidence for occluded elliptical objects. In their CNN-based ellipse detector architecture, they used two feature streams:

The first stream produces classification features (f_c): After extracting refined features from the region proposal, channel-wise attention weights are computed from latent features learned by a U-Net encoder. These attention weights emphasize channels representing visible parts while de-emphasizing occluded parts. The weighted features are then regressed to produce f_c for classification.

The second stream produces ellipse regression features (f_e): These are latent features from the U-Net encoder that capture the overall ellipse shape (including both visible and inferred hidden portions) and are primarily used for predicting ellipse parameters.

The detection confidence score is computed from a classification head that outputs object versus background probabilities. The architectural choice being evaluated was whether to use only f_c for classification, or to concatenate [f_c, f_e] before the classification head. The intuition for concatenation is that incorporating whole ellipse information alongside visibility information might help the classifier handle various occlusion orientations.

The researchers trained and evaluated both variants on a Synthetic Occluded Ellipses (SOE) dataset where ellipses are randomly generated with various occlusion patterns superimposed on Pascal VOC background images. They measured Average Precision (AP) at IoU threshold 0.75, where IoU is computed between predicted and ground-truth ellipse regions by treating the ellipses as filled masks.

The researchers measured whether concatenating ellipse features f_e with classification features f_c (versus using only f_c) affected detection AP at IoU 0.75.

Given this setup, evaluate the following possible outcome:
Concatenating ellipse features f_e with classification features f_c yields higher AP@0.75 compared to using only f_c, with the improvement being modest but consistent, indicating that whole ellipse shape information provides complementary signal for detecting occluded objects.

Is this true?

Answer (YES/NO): YES